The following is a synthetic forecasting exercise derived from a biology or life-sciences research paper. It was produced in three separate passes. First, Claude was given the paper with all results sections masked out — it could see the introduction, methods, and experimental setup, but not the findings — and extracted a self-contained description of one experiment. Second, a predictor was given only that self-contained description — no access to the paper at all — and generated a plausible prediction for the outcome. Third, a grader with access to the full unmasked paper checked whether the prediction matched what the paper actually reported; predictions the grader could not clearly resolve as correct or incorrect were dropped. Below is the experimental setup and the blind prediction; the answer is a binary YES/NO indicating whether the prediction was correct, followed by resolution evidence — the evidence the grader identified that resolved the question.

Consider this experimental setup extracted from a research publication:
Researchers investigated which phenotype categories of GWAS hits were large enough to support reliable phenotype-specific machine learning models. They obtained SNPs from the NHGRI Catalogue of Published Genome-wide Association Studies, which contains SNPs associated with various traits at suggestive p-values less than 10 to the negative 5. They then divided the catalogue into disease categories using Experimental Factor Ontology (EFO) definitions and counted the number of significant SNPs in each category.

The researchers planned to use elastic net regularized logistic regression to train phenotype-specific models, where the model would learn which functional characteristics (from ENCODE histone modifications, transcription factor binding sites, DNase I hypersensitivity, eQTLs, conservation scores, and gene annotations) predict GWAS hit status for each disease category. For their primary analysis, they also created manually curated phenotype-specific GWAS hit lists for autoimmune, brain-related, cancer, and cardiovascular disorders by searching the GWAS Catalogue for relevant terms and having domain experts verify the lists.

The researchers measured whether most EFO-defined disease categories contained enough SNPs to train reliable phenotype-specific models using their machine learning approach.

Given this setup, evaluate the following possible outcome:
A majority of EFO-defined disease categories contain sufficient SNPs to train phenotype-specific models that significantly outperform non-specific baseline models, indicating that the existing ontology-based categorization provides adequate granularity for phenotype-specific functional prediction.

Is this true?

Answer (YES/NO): NO